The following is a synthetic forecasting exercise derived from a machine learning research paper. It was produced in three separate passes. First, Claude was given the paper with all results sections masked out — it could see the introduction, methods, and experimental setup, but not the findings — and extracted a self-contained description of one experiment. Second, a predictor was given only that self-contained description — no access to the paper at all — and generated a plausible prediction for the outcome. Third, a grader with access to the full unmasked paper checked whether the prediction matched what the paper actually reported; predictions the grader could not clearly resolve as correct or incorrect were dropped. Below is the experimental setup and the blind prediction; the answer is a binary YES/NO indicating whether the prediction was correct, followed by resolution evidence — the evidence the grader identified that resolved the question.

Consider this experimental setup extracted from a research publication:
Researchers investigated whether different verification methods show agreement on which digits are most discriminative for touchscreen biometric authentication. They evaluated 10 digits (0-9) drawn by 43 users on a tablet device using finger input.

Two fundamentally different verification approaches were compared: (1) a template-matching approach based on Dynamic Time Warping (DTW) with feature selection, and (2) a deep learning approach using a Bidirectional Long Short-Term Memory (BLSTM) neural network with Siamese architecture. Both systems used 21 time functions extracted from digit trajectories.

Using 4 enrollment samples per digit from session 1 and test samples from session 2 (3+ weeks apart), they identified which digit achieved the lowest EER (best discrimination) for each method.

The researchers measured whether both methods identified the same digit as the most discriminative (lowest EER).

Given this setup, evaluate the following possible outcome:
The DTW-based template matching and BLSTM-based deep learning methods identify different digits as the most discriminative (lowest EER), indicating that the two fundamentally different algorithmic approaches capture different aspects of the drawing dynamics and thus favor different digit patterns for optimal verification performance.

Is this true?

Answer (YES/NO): NO